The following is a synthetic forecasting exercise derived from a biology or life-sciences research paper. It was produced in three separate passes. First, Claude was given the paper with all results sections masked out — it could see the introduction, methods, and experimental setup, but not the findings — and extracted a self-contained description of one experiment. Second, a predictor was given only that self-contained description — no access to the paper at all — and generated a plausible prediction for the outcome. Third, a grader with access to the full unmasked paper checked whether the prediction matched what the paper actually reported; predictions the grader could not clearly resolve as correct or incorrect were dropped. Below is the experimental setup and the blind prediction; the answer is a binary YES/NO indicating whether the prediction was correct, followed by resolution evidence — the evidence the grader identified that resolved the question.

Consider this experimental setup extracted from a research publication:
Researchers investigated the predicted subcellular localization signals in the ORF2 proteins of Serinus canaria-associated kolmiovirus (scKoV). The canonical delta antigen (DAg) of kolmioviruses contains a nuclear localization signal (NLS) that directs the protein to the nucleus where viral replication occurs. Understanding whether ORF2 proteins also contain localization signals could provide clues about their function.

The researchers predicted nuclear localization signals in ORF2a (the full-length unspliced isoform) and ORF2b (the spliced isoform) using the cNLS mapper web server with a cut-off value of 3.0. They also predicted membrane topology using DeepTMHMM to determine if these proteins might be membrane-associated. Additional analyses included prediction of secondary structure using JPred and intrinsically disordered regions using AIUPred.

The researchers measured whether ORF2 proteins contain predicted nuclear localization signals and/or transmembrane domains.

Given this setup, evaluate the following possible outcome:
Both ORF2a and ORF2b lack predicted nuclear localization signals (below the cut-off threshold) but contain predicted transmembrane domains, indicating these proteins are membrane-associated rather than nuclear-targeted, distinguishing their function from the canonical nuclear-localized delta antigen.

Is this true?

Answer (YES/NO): NO